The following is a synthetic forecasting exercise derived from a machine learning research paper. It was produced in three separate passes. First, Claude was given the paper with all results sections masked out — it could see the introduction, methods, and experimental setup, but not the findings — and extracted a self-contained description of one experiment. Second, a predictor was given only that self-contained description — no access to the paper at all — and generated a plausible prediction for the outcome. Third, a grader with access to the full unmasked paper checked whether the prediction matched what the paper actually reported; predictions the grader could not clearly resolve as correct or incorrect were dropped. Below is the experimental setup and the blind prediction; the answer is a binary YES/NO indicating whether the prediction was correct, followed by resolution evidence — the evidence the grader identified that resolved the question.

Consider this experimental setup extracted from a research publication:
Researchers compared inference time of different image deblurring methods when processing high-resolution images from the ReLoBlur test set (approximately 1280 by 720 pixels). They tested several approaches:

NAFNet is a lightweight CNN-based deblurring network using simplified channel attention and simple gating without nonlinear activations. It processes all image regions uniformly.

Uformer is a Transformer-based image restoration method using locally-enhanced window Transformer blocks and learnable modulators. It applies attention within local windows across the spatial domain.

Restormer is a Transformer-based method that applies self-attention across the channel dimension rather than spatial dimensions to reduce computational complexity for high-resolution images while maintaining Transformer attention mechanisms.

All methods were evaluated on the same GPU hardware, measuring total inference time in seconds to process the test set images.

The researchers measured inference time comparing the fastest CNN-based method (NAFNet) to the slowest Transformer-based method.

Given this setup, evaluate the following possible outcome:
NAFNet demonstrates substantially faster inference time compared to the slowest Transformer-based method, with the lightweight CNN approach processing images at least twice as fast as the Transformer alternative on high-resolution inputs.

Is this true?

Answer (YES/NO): YES